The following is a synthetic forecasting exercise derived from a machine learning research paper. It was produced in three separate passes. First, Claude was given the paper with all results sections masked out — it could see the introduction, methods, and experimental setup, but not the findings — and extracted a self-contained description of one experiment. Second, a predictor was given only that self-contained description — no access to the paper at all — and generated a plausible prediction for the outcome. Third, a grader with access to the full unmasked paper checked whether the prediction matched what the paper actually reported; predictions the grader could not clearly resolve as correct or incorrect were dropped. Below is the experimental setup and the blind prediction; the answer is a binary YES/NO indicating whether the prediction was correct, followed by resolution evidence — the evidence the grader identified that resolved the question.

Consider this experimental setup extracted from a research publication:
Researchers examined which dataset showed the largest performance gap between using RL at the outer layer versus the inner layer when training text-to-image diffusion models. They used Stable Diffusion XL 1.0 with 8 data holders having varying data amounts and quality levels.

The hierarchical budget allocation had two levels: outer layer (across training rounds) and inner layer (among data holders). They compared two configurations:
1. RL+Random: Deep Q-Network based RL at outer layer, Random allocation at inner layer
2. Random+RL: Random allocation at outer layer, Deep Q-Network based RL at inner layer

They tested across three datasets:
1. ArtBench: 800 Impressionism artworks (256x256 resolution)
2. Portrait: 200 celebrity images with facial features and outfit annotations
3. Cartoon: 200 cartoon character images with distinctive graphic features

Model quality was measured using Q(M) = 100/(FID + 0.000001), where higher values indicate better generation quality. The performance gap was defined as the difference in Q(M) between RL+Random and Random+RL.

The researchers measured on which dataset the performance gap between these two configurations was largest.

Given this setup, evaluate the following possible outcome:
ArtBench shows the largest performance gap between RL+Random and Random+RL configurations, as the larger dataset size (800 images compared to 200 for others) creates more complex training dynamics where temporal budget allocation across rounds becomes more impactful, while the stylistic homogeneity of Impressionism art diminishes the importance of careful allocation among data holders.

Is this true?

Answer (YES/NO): NO